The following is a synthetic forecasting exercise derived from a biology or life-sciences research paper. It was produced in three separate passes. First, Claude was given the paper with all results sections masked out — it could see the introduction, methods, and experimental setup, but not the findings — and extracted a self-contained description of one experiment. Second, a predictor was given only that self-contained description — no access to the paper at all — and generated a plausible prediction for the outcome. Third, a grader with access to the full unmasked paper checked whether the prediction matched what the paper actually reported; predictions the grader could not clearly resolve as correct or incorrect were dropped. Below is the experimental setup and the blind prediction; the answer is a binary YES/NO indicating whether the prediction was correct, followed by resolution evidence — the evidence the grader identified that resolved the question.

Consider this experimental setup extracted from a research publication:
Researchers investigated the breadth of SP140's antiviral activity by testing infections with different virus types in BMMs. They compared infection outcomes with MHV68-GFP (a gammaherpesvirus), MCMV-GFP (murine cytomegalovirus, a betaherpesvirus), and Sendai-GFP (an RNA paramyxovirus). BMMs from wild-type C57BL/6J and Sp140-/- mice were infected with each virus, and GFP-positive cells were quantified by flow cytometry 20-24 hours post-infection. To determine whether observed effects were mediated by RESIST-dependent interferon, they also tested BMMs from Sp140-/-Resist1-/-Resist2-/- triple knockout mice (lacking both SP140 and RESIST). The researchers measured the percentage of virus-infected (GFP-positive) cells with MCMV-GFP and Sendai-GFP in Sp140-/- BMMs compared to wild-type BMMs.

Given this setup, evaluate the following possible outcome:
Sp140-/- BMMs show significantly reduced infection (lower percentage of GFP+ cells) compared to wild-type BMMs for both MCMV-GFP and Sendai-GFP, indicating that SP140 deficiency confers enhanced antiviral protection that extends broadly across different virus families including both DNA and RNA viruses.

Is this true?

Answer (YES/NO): NO